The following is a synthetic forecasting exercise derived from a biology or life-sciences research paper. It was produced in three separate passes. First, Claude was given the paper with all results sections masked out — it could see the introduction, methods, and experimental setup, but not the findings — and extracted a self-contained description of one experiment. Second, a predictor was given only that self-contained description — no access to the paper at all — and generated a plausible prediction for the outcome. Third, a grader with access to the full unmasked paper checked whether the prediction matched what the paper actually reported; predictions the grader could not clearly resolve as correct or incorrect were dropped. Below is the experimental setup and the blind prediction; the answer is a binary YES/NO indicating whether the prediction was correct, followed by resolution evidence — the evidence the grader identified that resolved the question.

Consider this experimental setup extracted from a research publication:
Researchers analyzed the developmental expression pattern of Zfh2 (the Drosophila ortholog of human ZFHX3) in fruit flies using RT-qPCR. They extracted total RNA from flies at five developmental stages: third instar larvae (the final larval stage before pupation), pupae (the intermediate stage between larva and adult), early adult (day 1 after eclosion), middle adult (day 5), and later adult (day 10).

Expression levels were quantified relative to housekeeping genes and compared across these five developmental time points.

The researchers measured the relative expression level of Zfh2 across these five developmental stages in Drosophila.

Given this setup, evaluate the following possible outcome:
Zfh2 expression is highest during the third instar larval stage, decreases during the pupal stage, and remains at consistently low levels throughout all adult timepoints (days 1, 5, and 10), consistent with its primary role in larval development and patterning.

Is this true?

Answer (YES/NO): NO